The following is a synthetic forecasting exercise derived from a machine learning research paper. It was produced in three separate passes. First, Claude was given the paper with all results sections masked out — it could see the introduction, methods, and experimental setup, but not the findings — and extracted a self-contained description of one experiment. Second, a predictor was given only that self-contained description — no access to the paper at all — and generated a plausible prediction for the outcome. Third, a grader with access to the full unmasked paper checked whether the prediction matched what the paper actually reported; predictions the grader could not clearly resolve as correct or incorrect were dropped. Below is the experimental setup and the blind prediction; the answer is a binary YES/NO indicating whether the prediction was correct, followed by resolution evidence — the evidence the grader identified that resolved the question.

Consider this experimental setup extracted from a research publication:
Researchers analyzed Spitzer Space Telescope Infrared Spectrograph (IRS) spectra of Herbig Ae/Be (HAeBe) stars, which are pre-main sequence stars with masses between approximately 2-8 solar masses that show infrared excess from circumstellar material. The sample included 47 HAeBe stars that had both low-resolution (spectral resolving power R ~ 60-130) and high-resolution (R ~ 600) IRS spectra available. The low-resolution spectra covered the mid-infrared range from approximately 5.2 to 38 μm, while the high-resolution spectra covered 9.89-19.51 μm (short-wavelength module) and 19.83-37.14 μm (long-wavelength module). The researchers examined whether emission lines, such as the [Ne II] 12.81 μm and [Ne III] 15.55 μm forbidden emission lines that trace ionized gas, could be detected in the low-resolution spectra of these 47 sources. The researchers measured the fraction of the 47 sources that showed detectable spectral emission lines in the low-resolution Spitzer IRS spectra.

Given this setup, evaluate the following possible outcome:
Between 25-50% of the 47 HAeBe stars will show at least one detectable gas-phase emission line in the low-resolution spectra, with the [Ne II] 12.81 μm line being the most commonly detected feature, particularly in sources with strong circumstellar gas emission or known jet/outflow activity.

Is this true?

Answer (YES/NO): NO